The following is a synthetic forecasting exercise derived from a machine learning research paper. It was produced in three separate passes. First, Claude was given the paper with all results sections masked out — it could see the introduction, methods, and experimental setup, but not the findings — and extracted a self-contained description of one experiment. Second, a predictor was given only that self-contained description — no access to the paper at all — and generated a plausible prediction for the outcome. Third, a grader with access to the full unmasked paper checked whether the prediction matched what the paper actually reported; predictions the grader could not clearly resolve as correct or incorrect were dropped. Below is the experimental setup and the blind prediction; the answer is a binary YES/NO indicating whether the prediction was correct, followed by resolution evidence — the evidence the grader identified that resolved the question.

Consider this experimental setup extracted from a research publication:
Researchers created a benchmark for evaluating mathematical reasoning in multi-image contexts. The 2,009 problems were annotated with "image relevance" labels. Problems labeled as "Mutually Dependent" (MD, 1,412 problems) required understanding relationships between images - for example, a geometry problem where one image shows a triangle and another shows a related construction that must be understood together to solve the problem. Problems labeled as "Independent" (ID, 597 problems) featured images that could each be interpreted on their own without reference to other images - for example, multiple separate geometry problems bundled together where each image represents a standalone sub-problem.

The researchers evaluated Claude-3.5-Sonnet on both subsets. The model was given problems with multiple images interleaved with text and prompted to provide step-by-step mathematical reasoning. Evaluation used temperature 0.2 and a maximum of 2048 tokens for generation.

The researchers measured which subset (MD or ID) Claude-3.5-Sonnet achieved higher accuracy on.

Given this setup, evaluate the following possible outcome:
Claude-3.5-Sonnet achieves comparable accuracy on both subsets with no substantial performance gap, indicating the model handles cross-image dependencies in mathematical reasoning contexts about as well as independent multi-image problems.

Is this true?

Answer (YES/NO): NO